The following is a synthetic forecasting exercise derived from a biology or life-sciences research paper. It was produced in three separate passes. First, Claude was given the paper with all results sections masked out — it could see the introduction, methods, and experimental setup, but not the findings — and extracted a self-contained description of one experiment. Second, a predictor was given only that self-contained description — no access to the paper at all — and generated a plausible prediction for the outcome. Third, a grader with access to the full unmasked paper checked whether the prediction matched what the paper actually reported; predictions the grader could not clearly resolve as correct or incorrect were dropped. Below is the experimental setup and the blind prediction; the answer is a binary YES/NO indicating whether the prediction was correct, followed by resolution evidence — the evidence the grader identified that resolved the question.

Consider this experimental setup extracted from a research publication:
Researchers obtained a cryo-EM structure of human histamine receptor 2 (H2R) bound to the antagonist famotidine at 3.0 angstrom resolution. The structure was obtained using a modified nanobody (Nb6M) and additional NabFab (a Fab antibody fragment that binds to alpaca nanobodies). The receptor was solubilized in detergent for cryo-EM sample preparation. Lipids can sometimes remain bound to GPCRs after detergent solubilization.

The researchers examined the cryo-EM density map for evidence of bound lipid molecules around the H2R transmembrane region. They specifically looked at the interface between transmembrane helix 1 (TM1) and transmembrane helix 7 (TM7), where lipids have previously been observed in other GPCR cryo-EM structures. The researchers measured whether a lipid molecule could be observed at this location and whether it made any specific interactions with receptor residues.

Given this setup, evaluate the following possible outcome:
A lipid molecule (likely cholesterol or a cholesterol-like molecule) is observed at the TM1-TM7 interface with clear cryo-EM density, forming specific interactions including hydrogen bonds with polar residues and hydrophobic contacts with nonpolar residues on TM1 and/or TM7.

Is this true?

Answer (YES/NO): NO